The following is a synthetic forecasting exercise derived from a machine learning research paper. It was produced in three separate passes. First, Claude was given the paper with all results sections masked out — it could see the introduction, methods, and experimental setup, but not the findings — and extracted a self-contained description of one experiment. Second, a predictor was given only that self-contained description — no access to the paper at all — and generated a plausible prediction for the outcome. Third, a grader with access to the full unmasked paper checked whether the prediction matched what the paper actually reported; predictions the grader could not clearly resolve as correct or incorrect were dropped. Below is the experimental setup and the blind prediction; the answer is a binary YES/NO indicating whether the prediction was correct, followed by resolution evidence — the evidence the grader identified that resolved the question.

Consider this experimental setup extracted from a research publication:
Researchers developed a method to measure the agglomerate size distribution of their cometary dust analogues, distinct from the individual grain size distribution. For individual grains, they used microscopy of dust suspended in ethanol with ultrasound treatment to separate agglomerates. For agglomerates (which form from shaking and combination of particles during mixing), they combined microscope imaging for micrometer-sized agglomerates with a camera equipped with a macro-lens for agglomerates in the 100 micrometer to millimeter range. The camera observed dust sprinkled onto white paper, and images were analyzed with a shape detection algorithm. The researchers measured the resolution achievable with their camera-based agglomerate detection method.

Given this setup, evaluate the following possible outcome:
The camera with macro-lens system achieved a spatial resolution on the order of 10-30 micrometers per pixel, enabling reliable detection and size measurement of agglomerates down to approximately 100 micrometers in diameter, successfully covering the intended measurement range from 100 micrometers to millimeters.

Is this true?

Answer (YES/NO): YES